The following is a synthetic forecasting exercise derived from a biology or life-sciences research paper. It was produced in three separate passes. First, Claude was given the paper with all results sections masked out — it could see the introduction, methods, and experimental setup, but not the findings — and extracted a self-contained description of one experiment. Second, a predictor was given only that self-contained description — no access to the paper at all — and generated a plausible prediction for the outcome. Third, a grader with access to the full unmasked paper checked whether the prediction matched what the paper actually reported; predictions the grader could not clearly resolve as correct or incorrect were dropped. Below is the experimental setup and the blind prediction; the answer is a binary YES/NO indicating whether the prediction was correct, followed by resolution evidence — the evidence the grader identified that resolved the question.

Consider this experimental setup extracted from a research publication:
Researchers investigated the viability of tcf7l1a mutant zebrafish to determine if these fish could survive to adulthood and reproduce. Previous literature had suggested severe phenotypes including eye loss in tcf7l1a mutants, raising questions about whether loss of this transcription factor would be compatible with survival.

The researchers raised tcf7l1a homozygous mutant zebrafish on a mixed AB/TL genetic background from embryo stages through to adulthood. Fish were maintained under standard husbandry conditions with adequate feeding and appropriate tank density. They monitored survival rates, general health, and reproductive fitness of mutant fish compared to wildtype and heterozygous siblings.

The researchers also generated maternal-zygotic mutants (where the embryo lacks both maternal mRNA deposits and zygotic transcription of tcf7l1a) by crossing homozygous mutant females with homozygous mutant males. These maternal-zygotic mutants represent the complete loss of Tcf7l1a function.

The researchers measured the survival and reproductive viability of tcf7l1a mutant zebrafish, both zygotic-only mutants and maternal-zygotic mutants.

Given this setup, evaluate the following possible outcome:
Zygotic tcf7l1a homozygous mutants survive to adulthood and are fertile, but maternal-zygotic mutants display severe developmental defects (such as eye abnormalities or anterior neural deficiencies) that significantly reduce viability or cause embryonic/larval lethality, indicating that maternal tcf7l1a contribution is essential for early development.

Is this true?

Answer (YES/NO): NO